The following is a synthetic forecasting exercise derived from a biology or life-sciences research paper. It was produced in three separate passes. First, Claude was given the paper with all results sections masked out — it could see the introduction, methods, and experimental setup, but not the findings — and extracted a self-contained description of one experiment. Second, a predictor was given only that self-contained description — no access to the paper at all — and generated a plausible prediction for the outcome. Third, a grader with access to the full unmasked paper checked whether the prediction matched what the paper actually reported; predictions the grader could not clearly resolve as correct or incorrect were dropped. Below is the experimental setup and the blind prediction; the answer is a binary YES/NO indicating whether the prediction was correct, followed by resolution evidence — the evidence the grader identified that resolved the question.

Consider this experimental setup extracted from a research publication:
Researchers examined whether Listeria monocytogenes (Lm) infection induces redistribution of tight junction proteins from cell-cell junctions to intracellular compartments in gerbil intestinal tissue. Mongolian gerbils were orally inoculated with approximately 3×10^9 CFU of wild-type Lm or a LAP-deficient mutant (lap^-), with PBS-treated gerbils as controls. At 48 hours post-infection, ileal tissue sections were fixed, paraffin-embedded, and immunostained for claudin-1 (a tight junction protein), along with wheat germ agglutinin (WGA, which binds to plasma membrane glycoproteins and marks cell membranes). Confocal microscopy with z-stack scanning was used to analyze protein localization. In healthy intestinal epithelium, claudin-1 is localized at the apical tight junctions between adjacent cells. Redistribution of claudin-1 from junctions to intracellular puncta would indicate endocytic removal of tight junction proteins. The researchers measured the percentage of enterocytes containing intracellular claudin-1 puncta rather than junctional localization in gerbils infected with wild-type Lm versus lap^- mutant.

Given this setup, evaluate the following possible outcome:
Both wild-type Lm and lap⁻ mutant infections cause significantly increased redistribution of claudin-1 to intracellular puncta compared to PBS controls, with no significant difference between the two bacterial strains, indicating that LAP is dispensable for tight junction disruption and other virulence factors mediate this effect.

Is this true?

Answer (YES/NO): NO